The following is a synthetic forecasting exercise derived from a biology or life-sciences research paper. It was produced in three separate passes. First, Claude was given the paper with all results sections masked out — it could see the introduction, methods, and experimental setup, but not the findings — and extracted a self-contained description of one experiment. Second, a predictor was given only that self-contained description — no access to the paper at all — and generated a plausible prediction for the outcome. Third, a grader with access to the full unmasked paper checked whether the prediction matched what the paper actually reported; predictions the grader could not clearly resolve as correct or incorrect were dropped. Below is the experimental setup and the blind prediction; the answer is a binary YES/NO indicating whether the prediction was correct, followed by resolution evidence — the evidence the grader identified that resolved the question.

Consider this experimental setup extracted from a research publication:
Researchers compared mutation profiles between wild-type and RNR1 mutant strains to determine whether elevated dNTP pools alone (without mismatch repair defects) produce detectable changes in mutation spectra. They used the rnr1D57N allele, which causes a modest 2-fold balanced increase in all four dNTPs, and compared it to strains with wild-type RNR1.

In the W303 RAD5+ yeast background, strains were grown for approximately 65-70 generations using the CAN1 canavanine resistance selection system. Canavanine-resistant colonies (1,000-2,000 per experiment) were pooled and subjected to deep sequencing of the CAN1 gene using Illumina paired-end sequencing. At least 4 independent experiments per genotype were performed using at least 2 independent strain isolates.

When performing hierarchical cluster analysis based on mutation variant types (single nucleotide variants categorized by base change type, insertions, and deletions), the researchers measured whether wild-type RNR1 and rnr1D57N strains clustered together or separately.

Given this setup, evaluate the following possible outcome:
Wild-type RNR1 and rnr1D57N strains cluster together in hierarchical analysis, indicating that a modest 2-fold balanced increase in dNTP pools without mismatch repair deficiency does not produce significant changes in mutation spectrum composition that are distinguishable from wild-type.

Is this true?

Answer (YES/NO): YES